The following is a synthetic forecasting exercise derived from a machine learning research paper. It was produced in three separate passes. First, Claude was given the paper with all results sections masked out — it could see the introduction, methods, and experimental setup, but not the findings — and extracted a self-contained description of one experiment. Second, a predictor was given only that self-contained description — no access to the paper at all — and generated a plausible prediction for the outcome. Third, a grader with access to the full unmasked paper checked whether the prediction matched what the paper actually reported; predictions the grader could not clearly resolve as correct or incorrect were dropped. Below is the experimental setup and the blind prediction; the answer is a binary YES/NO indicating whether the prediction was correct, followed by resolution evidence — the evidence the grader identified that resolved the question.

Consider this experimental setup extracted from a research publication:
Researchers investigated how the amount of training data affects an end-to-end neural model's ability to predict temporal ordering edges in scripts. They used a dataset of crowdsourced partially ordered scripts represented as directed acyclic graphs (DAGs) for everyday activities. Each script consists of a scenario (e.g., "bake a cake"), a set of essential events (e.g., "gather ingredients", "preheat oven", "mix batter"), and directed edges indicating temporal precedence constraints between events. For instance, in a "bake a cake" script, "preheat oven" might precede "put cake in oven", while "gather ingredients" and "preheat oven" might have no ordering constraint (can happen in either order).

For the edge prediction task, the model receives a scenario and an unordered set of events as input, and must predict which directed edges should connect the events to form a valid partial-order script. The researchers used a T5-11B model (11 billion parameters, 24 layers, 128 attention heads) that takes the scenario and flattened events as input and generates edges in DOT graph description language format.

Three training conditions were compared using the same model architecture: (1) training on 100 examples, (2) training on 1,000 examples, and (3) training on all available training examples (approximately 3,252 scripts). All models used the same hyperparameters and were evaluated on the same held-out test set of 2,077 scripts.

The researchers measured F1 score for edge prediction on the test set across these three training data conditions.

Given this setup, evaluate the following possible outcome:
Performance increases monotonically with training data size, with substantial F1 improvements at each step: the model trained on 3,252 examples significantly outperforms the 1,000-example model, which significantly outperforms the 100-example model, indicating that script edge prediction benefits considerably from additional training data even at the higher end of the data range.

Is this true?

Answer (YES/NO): YES